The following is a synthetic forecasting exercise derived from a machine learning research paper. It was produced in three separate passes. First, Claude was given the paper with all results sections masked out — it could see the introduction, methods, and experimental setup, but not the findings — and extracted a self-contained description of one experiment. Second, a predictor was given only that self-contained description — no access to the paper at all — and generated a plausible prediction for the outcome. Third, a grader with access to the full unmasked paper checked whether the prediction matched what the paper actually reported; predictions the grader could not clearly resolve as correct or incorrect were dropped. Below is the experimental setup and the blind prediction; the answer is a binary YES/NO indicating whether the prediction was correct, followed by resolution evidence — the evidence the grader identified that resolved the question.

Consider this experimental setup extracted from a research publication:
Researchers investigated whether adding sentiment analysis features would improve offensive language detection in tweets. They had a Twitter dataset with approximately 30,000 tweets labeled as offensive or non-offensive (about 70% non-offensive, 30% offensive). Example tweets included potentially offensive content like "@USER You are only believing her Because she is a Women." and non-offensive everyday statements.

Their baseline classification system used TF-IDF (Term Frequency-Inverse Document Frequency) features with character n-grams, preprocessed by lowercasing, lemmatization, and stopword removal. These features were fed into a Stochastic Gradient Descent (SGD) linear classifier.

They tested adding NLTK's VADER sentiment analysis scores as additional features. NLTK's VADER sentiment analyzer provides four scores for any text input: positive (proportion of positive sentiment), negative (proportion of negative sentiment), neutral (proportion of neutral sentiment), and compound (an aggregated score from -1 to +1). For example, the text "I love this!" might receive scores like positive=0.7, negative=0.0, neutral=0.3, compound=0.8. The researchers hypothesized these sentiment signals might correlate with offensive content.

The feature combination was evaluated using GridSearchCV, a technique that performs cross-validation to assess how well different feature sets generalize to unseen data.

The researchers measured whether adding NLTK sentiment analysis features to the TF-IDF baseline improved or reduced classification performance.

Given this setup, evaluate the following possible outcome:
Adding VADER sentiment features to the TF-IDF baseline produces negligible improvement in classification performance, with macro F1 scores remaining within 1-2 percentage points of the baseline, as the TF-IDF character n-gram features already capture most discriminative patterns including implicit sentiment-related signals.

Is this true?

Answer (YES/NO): NO